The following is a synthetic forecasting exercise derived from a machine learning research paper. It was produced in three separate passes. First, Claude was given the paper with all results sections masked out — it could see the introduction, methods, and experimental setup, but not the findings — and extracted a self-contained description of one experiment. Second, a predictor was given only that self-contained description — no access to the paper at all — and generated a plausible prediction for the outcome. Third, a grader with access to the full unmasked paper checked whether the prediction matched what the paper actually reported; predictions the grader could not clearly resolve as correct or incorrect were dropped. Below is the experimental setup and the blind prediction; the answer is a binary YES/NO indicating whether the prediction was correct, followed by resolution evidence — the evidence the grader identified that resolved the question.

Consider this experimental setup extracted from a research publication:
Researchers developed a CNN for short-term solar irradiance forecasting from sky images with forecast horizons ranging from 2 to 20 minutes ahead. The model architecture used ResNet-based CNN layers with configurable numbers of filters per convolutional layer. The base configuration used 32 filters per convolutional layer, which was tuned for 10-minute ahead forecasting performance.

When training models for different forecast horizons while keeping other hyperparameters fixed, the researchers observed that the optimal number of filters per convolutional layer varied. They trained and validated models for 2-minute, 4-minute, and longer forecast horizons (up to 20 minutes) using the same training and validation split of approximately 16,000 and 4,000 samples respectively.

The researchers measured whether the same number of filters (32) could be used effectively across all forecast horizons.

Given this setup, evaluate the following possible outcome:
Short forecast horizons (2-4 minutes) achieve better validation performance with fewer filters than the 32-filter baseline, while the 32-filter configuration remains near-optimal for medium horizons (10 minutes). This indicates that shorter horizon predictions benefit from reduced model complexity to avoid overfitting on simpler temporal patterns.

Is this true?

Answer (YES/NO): YES